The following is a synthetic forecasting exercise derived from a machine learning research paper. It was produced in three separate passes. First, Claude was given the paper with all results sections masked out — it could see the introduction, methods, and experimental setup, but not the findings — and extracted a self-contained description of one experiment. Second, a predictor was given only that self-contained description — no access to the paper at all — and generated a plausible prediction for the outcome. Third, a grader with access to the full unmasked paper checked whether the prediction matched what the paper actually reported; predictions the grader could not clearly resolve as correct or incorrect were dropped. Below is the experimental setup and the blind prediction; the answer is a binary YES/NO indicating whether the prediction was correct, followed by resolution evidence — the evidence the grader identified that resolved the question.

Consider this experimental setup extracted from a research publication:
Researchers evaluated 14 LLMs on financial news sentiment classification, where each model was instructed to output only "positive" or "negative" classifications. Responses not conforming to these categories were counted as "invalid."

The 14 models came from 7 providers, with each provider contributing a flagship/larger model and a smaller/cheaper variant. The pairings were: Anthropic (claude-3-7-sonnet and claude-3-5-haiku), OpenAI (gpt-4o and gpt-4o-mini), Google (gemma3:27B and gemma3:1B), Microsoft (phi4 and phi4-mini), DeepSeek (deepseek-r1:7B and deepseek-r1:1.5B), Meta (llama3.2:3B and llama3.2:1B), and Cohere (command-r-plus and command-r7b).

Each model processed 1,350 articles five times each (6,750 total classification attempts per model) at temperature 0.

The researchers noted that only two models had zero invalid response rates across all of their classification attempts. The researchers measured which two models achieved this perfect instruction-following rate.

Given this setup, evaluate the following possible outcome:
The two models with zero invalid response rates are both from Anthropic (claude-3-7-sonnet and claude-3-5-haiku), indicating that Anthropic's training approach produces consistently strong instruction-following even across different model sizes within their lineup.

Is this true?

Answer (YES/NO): NO